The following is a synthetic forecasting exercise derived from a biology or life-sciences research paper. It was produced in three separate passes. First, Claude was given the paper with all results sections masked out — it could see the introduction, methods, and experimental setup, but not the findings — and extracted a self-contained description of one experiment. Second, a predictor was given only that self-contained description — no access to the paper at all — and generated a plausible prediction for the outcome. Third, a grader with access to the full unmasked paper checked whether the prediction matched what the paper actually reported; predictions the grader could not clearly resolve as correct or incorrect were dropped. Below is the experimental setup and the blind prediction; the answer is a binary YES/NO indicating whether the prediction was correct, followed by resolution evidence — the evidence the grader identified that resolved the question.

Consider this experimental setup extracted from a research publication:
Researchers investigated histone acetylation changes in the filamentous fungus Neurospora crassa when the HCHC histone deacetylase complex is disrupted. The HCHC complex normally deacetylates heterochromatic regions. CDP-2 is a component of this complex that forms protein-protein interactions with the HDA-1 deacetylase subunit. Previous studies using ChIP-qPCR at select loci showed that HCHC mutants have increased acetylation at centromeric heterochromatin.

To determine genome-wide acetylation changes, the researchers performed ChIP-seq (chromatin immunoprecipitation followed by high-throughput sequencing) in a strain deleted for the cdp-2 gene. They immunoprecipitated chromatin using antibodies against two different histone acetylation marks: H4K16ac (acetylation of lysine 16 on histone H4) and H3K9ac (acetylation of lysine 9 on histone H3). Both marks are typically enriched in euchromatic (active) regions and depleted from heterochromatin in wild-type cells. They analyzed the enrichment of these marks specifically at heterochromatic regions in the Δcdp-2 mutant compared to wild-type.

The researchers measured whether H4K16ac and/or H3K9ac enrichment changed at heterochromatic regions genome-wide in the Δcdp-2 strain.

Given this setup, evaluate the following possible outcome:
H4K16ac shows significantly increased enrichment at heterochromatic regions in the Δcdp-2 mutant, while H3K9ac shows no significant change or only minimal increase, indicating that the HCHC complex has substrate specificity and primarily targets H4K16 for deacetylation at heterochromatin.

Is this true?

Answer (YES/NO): YES